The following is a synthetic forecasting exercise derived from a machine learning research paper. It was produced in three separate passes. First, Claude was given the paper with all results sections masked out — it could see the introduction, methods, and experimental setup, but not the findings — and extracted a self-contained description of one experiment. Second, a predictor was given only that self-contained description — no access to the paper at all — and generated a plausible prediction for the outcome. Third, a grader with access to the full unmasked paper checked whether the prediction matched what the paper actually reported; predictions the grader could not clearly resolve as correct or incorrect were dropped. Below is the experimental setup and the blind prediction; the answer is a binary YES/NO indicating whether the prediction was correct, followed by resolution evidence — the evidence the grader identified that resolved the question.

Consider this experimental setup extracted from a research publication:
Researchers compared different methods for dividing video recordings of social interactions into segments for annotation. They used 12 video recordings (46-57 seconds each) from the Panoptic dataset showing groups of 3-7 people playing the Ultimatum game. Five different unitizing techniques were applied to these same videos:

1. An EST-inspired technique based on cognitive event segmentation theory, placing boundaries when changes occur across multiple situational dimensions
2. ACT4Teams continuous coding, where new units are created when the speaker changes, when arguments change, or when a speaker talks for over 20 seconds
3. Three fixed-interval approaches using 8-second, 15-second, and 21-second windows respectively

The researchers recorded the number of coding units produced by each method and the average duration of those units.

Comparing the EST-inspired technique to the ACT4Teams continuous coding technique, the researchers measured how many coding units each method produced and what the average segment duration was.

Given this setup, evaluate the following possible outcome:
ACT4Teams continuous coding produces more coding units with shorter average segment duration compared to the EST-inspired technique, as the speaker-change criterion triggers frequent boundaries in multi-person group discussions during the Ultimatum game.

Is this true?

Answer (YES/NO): YES